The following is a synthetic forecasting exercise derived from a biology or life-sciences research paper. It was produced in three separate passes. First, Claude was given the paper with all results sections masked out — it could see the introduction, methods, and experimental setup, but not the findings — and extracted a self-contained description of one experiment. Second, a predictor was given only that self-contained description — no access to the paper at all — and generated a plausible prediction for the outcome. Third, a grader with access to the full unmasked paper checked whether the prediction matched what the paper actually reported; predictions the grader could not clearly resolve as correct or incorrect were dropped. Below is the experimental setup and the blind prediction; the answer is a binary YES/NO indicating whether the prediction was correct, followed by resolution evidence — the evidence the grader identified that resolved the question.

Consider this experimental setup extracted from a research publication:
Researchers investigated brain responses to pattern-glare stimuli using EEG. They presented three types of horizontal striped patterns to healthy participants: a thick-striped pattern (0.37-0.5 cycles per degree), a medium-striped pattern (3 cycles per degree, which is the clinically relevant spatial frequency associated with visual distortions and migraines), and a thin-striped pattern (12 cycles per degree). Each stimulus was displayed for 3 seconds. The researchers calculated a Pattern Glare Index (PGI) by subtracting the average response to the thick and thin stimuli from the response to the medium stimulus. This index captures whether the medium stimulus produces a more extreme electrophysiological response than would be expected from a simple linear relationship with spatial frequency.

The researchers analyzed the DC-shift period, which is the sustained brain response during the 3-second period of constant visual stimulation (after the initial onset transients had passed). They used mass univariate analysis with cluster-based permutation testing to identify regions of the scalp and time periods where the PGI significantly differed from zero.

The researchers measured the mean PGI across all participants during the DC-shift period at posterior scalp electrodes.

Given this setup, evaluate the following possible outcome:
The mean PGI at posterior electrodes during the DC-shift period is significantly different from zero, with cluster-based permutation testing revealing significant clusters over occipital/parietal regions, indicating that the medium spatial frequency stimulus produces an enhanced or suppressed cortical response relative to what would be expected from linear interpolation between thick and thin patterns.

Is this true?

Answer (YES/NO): YES